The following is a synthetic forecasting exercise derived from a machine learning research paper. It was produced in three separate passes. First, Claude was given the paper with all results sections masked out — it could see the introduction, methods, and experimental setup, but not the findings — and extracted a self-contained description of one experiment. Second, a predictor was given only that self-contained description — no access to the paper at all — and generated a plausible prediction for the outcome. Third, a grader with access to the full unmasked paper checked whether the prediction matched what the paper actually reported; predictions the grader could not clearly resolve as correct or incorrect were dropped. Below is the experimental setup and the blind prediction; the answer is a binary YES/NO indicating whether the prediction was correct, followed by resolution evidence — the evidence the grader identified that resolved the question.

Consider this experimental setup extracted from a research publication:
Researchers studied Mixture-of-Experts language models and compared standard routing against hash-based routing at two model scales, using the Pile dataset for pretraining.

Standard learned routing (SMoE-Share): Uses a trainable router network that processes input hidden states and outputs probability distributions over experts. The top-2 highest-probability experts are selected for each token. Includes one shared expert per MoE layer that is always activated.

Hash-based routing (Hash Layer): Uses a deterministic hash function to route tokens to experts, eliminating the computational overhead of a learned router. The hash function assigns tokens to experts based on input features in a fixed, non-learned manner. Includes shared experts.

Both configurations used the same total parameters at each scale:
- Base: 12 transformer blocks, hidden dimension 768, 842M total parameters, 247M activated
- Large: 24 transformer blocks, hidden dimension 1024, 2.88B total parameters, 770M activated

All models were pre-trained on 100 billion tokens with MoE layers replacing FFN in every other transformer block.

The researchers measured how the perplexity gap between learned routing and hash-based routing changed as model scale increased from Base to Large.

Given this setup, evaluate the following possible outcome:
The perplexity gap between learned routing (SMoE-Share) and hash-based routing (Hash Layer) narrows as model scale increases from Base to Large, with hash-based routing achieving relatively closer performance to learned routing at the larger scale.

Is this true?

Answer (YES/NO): NO